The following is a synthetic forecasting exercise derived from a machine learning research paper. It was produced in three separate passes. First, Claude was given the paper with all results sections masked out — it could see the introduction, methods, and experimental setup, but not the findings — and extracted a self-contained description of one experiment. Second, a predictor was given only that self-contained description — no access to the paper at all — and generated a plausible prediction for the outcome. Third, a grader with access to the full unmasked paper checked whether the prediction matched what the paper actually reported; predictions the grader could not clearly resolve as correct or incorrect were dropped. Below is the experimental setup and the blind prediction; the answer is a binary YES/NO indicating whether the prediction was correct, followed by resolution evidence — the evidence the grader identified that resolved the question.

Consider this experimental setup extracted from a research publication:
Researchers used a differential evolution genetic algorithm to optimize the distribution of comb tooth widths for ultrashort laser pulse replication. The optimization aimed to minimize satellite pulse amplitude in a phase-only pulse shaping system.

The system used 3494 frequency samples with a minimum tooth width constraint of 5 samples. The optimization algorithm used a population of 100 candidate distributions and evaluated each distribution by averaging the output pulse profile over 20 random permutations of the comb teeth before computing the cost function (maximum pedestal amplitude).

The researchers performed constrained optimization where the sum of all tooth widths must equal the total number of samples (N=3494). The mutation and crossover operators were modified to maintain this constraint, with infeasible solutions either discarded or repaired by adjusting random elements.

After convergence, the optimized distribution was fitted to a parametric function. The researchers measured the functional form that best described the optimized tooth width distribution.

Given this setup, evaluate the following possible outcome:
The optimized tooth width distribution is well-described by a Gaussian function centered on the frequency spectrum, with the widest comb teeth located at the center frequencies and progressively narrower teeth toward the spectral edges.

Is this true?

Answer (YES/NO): NO